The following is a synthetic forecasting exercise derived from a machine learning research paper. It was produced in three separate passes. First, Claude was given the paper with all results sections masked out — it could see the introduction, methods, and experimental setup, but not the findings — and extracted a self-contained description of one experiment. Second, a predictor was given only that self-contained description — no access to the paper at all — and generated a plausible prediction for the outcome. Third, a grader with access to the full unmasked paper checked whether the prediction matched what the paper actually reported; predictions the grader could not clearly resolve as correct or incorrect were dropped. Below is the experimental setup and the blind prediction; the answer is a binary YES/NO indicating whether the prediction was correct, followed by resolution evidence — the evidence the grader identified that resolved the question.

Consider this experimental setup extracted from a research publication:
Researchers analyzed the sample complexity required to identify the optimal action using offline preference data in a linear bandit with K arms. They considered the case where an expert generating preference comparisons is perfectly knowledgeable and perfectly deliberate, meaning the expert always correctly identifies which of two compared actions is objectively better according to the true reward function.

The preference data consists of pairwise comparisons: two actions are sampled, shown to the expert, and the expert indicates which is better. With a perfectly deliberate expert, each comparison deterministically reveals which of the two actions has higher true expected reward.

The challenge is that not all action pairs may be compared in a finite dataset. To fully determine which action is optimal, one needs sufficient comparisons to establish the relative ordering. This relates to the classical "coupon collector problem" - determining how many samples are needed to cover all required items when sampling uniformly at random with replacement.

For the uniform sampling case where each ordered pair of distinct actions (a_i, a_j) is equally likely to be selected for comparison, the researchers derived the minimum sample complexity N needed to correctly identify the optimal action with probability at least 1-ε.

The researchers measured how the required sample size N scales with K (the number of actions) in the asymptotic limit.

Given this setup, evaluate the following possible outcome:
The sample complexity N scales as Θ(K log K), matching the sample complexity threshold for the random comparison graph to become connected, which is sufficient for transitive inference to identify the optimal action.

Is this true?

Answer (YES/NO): NO